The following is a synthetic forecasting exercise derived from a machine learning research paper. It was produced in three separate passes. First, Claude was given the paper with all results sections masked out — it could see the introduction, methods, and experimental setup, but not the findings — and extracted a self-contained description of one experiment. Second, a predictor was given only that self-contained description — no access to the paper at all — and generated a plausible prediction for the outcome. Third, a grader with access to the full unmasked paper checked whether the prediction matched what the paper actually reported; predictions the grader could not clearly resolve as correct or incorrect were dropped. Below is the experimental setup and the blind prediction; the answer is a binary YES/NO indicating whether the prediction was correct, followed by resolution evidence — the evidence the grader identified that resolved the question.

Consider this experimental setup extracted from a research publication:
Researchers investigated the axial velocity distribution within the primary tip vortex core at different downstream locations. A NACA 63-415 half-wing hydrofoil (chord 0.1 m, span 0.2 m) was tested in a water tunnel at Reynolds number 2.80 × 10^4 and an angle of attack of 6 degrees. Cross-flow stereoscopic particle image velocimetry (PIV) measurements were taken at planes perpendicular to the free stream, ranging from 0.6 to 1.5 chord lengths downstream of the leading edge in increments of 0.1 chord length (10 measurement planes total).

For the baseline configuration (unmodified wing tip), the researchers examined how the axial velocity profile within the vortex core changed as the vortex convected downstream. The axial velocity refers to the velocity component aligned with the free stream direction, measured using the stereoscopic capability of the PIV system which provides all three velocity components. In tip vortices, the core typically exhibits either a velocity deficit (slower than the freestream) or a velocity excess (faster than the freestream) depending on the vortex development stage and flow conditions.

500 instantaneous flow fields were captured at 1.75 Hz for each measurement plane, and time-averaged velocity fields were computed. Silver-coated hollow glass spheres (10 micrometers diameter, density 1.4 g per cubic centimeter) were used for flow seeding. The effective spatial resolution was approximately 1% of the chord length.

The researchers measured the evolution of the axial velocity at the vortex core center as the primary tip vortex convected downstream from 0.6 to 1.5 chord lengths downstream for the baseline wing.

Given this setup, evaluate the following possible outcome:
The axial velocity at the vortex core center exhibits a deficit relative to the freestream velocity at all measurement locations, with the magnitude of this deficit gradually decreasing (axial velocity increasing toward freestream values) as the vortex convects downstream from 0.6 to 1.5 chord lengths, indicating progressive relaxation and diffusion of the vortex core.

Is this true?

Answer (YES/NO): YES